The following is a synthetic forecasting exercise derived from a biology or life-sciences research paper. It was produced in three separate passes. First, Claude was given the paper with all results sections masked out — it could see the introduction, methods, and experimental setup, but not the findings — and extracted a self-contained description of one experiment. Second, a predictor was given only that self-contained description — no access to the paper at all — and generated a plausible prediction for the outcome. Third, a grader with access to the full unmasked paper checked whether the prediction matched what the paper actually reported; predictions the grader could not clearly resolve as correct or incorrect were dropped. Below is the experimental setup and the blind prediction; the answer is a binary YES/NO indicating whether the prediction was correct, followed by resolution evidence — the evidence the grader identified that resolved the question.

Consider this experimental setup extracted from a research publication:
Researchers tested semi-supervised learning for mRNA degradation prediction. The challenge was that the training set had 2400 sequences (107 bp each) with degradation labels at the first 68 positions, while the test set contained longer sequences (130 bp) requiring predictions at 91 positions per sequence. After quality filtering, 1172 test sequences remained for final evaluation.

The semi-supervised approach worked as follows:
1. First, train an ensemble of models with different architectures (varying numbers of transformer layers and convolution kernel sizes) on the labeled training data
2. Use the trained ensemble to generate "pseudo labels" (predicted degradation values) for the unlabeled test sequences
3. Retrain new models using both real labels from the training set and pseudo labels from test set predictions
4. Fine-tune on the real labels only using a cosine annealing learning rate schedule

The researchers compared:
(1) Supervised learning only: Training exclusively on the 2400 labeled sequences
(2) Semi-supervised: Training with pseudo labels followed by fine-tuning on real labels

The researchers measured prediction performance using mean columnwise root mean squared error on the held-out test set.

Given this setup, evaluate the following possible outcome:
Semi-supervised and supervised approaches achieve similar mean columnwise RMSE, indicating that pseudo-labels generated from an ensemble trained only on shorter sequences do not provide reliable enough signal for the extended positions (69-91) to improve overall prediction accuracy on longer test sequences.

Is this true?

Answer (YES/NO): NO